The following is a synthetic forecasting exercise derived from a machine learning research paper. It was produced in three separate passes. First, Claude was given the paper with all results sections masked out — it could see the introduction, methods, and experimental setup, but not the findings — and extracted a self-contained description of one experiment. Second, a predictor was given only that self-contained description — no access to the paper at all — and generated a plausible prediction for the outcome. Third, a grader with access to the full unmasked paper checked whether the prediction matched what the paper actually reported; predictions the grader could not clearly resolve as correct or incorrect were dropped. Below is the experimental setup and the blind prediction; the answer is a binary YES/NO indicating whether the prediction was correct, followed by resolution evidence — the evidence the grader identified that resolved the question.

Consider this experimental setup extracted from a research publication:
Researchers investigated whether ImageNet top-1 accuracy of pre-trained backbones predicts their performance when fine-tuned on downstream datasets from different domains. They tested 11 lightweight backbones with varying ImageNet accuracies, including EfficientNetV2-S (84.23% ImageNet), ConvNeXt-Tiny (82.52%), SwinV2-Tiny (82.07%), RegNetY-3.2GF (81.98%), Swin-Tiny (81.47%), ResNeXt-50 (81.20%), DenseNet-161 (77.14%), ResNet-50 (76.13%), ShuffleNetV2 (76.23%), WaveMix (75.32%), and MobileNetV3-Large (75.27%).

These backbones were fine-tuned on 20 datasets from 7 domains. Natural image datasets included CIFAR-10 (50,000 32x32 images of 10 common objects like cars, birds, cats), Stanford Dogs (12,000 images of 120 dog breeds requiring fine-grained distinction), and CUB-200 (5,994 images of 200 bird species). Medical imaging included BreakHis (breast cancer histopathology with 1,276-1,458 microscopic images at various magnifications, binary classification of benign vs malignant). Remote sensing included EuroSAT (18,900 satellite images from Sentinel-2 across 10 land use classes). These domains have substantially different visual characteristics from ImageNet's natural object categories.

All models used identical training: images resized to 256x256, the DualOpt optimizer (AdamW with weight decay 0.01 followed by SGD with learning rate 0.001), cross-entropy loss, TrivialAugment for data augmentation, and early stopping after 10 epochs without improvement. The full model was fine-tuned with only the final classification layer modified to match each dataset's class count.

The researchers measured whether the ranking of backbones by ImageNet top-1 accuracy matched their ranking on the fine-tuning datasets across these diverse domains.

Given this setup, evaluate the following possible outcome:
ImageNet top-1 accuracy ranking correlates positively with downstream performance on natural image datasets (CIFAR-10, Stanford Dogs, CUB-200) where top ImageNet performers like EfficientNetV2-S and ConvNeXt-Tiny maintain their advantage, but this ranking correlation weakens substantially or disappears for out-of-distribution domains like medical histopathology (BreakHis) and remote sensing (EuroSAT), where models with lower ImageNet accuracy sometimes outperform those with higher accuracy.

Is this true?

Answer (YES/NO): NO